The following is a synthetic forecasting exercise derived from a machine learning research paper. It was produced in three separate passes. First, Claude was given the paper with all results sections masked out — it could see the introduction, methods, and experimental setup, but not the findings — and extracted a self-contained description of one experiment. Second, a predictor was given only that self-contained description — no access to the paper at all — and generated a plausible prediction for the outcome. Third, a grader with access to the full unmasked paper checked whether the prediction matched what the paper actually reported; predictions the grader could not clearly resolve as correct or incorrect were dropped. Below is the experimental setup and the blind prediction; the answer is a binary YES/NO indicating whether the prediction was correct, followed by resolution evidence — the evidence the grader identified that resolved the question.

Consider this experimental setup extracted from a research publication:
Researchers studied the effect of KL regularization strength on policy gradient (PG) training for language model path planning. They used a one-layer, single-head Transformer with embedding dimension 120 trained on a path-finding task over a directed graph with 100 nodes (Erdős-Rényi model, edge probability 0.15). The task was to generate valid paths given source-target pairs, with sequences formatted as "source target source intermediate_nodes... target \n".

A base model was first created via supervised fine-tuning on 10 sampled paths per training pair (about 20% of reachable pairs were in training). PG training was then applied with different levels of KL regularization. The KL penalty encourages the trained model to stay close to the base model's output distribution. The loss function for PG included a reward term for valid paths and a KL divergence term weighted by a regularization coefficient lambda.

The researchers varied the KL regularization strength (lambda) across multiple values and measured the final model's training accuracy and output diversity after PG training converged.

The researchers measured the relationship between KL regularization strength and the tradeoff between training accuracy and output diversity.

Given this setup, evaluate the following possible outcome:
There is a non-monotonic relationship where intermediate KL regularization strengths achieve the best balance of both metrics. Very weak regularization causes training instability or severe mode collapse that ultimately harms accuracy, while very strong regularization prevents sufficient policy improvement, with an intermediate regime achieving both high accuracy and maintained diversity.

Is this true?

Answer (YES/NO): NO